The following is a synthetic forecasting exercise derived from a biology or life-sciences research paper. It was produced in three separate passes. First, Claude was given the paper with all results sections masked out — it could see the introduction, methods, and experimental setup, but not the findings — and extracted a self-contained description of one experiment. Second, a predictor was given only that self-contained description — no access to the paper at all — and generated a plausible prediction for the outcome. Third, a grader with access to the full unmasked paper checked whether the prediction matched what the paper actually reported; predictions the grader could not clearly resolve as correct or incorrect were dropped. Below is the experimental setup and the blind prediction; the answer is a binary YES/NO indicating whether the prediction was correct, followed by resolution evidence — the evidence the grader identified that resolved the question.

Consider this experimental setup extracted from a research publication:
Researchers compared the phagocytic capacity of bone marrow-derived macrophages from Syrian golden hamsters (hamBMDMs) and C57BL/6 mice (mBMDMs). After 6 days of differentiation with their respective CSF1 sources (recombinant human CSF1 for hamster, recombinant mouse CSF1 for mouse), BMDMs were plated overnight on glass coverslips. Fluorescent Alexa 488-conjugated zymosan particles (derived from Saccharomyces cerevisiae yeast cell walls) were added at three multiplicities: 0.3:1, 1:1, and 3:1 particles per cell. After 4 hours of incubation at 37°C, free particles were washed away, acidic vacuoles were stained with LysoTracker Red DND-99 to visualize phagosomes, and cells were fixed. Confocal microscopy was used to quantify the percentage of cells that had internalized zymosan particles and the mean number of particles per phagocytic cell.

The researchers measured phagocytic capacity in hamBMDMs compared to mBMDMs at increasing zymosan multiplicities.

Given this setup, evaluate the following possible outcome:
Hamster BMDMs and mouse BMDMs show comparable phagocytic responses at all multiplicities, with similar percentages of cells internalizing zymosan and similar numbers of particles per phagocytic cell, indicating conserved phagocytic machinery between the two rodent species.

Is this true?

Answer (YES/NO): YES